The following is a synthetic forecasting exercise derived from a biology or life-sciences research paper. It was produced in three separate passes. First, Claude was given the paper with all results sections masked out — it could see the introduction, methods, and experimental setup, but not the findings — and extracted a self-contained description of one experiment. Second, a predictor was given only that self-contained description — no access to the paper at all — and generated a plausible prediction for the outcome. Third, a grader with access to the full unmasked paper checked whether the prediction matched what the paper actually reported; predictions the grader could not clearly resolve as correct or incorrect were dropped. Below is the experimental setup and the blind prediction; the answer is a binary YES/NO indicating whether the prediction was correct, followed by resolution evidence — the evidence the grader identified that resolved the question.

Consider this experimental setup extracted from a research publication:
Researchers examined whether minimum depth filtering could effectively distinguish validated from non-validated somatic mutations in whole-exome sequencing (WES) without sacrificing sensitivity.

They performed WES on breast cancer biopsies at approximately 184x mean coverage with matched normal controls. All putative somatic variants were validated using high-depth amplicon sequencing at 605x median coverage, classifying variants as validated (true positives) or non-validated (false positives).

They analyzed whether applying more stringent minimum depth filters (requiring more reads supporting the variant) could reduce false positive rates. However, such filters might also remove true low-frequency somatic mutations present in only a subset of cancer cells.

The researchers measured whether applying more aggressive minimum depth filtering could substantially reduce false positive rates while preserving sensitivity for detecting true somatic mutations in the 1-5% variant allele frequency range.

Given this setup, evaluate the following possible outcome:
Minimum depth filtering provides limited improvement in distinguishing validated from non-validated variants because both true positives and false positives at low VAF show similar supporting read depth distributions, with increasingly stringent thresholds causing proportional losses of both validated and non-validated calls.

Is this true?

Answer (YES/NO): NO